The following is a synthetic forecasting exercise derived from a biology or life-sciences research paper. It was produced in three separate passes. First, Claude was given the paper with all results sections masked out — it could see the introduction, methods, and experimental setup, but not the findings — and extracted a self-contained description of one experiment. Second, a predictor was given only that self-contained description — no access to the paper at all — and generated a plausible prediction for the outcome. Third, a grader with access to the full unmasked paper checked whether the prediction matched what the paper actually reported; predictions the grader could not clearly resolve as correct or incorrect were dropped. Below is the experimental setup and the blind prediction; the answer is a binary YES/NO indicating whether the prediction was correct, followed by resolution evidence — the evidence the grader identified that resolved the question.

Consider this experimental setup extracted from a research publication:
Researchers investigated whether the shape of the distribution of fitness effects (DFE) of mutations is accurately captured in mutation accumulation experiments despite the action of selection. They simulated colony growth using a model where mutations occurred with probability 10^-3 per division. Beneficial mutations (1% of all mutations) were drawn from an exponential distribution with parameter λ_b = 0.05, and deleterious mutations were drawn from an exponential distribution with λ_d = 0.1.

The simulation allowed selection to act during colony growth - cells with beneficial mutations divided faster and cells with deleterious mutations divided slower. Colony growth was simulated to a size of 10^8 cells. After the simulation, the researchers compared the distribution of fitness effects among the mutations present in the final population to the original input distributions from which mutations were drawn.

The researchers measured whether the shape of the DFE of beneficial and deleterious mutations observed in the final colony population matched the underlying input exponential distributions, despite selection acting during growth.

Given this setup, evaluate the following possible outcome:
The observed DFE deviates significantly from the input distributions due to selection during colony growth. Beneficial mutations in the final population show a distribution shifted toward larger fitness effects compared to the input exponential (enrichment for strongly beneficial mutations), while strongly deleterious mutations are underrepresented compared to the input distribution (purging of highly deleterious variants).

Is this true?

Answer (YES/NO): NO